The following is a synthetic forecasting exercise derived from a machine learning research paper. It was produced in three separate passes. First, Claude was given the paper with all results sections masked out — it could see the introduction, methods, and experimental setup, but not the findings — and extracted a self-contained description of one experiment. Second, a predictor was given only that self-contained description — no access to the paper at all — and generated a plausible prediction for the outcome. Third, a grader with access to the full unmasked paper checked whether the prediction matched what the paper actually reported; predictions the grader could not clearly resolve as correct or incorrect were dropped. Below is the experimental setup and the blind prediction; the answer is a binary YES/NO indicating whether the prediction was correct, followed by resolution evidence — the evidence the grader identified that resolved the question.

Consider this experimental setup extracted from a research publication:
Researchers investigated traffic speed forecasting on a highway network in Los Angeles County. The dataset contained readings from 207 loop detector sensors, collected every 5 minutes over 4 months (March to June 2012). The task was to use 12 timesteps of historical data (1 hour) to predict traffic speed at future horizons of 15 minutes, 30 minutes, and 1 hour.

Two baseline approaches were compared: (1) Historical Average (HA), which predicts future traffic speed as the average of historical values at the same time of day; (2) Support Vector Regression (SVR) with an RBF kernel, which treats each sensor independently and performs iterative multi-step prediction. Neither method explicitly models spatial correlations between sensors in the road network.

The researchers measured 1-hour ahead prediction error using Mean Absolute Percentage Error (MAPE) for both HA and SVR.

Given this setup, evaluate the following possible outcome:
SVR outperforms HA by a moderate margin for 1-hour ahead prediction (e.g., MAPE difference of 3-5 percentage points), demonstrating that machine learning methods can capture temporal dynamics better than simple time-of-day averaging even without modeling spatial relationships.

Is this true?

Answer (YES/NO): NO